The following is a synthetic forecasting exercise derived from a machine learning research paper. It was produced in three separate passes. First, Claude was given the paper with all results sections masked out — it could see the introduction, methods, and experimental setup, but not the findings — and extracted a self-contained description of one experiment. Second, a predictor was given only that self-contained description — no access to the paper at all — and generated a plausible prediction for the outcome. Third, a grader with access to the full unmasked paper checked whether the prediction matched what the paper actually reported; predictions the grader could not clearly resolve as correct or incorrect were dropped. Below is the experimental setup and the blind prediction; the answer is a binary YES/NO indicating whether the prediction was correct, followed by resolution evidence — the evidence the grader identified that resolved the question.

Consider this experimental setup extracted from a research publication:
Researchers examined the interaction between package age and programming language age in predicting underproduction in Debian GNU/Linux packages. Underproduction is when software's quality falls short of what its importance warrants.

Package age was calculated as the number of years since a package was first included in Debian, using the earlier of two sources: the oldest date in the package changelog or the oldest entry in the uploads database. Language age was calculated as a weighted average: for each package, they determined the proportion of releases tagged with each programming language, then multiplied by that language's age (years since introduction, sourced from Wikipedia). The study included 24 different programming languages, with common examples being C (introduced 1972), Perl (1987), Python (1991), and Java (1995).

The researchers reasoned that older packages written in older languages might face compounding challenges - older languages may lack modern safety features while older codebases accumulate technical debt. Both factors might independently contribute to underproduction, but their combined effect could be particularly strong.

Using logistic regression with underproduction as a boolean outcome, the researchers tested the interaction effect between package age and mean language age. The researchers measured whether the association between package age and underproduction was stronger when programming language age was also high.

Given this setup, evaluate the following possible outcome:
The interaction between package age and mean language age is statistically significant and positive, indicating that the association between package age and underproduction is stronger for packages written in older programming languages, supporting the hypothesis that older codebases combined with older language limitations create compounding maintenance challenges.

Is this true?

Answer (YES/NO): NO